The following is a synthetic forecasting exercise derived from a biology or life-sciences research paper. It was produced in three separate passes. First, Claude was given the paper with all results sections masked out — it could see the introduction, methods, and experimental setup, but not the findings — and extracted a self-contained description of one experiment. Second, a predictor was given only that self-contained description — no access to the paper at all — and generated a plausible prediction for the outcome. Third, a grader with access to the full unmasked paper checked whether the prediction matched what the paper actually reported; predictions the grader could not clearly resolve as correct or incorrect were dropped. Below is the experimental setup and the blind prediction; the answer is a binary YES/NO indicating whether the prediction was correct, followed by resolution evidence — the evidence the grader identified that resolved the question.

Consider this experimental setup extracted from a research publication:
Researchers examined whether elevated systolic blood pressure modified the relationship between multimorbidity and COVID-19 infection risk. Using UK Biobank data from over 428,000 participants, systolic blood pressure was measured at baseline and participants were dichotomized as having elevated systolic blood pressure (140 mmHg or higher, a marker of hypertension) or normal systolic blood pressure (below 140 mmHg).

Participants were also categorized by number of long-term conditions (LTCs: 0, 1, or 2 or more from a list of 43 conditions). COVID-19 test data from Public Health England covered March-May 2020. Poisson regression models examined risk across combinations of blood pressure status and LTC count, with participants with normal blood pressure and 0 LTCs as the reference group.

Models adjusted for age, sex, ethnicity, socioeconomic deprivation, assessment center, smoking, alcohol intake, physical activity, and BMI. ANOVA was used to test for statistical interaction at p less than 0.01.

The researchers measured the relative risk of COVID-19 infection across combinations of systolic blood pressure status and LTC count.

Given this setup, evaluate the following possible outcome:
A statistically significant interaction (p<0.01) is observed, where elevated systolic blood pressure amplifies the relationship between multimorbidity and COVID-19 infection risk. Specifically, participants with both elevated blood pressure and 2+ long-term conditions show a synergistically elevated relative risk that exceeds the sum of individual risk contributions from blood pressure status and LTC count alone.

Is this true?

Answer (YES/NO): NO